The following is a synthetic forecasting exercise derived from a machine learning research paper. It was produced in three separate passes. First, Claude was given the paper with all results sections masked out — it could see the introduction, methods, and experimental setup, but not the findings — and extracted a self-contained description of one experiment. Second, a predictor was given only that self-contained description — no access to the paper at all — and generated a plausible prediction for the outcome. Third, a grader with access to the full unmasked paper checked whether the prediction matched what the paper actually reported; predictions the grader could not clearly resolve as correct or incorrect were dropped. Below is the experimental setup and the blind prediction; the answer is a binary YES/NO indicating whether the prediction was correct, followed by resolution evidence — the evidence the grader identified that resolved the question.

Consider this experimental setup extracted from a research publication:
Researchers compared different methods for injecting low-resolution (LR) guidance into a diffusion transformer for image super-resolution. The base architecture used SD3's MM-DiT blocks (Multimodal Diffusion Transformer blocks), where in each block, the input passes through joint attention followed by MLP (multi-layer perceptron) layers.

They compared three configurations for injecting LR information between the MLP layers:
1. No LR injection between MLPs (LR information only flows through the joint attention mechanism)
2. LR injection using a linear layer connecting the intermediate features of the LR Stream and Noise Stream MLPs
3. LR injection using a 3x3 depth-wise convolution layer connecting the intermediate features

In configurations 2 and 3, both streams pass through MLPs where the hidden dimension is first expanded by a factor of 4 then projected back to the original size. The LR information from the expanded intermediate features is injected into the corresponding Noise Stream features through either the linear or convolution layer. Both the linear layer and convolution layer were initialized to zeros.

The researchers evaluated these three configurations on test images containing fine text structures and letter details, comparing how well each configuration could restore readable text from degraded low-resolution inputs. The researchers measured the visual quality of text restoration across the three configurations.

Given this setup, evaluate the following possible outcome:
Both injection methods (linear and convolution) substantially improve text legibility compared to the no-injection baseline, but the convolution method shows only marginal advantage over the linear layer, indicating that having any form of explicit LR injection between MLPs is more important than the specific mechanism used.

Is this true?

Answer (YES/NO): NO